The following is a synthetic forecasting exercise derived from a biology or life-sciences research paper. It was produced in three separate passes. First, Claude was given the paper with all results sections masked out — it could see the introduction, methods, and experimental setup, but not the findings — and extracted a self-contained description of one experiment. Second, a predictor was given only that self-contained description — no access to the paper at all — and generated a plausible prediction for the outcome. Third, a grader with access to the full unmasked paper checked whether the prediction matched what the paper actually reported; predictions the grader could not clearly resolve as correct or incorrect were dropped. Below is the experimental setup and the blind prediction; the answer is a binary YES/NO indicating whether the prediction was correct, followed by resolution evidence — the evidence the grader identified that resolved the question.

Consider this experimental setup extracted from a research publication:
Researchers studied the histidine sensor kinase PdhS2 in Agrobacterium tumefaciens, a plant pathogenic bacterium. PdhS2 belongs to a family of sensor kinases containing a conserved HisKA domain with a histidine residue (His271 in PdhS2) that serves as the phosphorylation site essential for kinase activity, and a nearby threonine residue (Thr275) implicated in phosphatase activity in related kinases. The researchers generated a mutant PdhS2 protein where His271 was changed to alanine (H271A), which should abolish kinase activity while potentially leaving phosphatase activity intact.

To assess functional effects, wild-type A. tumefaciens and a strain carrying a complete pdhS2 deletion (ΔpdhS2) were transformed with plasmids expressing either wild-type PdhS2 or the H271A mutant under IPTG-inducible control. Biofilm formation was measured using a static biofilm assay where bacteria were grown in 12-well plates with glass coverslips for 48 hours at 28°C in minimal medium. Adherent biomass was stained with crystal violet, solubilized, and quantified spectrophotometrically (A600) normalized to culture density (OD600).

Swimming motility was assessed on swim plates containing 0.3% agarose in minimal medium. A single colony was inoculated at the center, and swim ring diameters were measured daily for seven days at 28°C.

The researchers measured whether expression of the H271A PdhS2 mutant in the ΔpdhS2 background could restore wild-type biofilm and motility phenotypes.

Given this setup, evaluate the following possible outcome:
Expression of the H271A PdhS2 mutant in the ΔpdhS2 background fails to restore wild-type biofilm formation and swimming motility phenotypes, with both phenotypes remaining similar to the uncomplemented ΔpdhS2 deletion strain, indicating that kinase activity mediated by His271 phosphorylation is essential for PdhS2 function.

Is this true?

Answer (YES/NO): NO